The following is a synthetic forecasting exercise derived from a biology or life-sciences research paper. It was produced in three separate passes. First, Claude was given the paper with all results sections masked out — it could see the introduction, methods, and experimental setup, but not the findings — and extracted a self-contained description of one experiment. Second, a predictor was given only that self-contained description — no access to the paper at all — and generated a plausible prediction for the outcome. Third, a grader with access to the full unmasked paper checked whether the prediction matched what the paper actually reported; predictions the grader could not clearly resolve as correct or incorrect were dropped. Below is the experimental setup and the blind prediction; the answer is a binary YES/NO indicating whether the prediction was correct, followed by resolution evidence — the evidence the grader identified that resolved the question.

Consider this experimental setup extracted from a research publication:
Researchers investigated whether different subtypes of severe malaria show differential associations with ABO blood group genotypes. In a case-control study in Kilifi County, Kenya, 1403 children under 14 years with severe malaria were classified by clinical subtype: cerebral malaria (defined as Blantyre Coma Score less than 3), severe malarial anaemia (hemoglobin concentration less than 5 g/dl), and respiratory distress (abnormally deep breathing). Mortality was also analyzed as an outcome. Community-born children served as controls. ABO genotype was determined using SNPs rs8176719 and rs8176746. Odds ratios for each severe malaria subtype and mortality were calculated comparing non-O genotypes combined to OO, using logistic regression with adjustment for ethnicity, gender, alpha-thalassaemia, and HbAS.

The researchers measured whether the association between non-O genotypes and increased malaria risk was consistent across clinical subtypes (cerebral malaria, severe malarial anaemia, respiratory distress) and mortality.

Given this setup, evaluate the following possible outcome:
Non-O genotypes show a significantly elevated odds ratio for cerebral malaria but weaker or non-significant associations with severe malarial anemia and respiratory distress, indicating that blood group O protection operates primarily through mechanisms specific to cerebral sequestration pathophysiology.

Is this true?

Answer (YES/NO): NO